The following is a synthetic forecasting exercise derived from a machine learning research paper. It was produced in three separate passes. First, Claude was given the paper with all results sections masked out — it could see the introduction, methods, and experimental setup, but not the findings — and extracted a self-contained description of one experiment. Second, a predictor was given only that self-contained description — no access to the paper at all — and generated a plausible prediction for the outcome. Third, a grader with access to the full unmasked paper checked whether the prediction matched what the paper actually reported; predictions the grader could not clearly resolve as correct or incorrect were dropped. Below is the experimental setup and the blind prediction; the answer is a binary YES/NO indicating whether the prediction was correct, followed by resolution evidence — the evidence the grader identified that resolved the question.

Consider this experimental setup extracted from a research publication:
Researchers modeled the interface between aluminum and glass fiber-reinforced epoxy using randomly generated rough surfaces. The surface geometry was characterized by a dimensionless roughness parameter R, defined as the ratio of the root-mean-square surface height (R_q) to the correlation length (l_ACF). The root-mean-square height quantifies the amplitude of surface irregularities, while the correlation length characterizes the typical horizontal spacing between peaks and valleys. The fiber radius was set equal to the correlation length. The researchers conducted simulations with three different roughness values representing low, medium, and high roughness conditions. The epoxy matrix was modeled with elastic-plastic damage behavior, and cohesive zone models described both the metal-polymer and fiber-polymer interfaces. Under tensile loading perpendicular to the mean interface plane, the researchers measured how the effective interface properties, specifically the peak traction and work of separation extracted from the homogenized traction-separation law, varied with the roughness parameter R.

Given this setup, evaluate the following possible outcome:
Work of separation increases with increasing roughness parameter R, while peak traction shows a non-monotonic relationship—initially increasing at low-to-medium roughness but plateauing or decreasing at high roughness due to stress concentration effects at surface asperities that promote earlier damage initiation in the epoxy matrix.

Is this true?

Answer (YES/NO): NO